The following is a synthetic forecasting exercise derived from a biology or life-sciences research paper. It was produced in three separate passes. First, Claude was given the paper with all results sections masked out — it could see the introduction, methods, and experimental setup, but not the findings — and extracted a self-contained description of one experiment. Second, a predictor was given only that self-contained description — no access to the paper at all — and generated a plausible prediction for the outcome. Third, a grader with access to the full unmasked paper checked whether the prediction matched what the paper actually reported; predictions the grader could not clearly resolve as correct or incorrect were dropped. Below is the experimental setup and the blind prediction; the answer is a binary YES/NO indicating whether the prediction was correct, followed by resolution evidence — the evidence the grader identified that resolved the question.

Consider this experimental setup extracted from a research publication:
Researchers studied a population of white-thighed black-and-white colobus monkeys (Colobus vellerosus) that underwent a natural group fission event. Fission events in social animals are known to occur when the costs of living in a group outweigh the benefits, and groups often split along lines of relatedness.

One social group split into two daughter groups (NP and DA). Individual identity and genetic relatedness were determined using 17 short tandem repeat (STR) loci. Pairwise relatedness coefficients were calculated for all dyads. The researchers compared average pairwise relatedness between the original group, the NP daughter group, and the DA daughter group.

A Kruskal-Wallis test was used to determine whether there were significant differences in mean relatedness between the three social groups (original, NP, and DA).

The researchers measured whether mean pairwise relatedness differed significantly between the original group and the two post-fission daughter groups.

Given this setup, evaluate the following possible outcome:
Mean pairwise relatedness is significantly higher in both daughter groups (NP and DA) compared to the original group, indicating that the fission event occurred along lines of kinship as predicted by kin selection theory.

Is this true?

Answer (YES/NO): NO